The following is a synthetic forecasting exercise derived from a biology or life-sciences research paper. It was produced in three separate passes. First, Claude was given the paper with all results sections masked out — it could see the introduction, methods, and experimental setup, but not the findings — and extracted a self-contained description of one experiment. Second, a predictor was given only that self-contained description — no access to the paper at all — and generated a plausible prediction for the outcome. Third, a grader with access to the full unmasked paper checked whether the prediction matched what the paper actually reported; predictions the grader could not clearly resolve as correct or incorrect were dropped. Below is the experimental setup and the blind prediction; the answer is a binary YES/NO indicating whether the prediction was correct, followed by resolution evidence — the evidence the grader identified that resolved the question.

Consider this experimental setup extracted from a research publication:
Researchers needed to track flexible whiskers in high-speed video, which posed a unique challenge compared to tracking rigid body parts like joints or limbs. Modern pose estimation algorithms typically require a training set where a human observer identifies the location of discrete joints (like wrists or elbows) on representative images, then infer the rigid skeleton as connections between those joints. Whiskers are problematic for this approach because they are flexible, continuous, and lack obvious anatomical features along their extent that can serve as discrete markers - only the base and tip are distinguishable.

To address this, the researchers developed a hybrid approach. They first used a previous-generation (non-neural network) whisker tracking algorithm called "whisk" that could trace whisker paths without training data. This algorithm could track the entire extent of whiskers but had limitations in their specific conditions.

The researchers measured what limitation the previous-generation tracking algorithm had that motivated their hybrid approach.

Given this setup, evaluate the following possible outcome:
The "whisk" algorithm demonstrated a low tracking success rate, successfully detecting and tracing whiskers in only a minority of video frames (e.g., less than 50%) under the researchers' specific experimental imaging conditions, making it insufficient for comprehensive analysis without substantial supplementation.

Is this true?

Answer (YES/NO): NO